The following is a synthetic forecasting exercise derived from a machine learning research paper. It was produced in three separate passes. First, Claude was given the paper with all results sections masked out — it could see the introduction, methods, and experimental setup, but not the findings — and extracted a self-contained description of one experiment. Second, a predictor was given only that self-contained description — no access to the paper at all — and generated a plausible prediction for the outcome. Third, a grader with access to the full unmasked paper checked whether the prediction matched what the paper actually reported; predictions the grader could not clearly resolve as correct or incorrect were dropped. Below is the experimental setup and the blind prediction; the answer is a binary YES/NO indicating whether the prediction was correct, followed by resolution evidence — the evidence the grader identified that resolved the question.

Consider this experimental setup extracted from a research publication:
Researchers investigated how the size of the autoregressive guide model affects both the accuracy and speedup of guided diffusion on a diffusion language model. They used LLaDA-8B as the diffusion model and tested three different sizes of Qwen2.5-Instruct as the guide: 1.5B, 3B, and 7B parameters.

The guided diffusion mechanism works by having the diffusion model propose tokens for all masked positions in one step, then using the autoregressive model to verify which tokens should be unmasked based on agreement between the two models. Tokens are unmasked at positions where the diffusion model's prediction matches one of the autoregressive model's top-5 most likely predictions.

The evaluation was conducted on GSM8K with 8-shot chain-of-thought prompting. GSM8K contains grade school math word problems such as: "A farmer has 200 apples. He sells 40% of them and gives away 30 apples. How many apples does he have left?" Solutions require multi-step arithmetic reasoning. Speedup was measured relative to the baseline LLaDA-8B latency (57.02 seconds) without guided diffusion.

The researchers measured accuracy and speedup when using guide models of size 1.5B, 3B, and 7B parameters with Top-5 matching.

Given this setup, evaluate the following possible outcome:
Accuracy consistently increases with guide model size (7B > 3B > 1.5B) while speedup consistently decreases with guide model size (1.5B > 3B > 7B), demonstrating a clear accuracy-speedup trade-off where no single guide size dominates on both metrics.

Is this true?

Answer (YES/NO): NO